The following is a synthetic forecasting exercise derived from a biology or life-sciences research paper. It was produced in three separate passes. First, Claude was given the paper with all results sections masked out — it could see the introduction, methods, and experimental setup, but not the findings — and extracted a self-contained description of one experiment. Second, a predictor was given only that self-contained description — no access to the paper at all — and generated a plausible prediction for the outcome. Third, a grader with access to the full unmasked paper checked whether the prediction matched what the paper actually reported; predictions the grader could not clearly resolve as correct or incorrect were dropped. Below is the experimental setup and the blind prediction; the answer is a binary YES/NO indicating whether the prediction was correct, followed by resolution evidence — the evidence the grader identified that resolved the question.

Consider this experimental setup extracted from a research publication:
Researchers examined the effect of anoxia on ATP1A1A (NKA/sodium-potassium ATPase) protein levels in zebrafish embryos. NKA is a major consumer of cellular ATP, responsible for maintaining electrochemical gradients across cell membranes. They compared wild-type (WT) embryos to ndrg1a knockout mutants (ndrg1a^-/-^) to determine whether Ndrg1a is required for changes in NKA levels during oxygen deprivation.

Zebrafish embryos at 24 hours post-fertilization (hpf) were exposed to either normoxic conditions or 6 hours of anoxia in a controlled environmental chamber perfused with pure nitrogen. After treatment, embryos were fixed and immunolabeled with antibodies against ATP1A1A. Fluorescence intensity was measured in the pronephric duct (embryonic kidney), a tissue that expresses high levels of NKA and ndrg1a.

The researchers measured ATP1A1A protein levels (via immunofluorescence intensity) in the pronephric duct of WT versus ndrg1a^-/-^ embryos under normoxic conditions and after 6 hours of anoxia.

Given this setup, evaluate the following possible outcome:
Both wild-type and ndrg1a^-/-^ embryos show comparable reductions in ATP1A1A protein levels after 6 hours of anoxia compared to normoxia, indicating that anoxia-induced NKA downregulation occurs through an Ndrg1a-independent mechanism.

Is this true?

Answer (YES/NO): NO